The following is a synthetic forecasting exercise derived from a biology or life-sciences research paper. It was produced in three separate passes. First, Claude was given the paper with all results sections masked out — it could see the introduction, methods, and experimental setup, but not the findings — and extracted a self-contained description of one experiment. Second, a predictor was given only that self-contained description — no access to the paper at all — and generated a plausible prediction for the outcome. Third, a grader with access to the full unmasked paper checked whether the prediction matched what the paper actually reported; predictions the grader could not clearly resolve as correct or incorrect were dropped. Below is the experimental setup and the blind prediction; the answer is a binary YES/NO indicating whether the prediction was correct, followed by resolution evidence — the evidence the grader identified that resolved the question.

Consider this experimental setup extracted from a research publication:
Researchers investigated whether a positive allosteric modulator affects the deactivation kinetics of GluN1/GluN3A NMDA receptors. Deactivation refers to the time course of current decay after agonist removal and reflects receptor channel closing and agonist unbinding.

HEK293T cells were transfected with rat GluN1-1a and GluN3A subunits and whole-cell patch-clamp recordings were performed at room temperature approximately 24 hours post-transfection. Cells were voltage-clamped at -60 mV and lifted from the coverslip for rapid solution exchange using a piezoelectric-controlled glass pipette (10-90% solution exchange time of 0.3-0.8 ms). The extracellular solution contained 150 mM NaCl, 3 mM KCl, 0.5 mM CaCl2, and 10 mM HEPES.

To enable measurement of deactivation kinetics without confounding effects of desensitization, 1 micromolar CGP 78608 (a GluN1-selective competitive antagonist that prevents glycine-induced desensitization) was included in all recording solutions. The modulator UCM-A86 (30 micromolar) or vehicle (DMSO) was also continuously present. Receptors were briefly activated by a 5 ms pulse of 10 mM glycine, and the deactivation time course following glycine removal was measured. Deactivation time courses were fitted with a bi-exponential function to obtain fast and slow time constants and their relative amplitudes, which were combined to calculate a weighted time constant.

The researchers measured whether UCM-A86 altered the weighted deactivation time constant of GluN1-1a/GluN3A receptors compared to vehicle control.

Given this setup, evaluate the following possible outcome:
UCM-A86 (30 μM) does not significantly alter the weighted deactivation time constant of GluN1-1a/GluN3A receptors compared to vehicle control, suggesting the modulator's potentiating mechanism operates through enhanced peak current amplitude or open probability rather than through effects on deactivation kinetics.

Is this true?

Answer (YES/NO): NO